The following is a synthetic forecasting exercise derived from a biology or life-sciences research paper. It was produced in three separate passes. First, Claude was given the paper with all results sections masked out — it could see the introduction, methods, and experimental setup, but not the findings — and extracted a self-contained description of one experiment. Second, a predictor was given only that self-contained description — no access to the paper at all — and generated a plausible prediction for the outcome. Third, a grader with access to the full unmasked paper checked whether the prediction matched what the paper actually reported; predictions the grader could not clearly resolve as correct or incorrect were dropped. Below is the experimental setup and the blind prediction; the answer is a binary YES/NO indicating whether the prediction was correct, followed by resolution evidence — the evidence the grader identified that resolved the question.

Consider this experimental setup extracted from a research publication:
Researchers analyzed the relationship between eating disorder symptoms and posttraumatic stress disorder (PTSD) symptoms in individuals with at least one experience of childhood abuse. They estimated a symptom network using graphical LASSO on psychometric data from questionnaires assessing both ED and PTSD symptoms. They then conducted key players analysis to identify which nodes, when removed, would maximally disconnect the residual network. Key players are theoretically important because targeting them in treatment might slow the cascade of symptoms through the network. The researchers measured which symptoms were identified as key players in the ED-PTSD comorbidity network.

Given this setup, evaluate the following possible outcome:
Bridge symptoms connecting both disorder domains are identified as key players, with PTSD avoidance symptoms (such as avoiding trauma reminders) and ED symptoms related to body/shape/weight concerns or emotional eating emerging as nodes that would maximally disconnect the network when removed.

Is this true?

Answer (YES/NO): NO